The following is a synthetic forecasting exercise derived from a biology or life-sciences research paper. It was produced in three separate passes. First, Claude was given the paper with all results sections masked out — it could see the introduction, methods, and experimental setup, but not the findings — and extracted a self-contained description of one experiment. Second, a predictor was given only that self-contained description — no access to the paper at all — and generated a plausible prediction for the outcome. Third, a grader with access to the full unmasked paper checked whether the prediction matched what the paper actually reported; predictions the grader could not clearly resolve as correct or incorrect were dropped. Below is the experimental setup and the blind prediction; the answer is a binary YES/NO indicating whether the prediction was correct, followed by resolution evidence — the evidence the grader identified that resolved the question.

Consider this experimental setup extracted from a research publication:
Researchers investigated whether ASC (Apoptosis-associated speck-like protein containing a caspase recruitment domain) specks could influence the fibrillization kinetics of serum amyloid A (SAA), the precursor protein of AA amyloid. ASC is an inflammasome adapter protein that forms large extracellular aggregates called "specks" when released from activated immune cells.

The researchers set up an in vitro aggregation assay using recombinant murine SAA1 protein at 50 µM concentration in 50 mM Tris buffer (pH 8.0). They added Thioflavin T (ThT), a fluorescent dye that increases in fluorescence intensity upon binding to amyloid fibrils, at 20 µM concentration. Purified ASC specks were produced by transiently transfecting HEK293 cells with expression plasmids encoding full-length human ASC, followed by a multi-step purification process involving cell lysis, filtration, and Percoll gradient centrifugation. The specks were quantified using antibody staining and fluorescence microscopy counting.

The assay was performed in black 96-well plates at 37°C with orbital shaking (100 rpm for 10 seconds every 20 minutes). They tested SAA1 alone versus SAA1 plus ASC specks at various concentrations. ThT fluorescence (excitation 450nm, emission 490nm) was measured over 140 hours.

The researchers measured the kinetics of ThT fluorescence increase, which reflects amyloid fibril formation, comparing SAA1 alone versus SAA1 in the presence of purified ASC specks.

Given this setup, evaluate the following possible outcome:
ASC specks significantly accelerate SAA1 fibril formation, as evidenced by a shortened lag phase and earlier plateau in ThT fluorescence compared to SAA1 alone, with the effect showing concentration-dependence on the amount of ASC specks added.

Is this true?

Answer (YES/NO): YES